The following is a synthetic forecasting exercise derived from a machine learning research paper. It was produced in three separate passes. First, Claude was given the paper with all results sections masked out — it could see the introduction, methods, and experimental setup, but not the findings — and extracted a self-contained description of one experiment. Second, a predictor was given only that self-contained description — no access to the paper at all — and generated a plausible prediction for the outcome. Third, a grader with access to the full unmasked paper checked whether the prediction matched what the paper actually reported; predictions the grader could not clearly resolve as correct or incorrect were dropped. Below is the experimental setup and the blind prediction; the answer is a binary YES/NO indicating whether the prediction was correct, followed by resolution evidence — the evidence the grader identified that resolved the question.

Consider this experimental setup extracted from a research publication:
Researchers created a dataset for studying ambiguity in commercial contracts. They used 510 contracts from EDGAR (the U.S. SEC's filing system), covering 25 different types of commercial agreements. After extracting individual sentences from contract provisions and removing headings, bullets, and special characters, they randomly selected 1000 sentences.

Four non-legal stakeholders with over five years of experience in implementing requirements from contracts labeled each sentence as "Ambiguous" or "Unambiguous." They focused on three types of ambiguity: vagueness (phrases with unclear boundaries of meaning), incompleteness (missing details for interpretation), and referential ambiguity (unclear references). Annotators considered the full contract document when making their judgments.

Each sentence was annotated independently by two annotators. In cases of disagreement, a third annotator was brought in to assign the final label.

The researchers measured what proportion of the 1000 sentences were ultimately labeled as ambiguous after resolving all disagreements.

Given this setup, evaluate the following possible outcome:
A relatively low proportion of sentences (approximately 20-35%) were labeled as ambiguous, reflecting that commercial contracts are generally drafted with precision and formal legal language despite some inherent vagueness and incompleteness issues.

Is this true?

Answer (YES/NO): NO